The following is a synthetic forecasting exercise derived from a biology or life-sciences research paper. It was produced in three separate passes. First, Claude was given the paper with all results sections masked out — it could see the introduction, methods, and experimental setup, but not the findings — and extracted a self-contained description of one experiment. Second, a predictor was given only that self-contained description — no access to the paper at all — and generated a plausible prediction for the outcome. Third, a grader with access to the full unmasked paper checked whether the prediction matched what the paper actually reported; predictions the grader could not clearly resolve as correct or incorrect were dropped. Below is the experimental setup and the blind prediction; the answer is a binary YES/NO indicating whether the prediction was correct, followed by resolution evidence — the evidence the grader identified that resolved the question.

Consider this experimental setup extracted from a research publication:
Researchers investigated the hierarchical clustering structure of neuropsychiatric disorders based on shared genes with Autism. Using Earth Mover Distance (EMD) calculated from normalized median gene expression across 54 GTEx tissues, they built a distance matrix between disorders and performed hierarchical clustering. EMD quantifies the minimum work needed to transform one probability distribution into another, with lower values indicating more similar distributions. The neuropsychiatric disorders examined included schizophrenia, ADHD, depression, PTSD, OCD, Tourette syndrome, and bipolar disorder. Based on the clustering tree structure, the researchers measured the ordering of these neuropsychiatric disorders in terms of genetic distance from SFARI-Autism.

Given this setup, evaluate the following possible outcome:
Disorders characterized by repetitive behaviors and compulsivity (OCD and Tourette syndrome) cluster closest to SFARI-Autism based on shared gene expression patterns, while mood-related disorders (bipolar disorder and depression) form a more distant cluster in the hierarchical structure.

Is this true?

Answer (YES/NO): NO